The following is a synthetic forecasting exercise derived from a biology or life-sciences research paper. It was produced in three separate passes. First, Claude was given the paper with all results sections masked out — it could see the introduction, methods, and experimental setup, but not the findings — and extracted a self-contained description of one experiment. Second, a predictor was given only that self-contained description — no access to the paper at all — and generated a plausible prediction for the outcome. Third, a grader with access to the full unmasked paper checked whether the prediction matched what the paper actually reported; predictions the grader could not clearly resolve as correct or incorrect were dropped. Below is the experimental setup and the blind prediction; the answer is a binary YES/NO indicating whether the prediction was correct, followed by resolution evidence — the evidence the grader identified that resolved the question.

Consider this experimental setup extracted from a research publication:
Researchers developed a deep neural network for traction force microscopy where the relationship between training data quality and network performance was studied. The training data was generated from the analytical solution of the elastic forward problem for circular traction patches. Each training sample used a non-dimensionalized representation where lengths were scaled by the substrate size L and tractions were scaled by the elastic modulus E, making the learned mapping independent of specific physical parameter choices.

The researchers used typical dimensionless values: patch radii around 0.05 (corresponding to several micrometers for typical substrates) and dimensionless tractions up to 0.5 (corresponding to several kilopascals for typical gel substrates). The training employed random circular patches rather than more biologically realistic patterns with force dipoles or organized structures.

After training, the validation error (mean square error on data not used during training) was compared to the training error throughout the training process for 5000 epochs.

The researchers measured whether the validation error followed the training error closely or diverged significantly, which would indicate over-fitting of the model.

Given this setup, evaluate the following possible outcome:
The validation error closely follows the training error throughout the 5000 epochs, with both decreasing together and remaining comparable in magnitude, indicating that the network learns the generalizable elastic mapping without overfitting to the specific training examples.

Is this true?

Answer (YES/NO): YES